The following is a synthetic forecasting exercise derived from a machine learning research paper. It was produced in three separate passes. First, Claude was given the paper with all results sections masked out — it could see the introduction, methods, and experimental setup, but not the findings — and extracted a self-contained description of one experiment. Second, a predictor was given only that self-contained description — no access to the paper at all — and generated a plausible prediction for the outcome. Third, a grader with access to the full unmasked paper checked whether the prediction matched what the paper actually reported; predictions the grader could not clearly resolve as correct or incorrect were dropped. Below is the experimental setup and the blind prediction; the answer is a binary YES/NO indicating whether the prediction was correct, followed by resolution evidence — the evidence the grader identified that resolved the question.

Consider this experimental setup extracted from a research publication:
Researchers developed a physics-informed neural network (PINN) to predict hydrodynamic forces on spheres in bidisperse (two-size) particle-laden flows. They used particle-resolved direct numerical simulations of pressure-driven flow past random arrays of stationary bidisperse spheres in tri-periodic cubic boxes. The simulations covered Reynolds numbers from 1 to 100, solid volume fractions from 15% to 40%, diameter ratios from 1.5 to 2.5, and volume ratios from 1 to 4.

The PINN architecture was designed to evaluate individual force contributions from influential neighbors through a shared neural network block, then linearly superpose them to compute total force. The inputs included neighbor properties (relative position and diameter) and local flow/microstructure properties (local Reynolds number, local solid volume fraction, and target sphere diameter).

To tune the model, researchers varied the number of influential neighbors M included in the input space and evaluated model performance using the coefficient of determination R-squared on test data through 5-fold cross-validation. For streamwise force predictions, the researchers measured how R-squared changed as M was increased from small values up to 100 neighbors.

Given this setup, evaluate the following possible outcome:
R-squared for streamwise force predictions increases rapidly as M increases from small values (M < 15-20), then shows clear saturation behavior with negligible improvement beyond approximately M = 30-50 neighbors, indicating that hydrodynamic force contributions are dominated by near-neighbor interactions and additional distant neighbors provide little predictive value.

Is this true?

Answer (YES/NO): YES